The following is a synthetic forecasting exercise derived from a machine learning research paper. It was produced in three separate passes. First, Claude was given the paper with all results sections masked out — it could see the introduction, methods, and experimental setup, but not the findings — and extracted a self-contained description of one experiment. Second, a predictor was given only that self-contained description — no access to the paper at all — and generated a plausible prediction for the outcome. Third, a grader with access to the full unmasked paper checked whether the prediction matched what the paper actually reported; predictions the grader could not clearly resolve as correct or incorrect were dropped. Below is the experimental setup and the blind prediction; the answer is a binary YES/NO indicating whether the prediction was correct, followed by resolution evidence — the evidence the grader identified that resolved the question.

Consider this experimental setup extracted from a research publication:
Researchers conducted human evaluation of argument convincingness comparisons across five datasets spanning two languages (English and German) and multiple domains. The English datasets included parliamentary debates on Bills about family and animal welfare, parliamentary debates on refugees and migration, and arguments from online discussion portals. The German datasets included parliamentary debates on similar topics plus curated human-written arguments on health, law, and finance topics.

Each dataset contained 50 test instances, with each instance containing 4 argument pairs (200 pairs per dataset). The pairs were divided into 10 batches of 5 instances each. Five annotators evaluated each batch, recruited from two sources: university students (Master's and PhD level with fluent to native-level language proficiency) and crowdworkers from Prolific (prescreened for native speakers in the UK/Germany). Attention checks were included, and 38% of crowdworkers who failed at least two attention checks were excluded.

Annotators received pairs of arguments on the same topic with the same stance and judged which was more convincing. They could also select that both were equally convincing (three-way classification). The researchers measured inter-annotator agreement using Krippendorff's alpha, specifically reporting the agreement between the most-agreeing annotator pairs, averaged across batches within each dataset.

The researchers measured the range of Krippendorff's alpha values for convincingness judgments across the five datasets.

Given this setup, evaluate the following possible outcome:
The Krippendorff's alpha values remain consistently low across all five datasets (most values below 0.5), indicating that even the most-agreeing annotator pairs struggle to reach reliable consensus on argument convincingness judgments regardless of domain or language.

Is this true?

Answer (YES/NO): NO